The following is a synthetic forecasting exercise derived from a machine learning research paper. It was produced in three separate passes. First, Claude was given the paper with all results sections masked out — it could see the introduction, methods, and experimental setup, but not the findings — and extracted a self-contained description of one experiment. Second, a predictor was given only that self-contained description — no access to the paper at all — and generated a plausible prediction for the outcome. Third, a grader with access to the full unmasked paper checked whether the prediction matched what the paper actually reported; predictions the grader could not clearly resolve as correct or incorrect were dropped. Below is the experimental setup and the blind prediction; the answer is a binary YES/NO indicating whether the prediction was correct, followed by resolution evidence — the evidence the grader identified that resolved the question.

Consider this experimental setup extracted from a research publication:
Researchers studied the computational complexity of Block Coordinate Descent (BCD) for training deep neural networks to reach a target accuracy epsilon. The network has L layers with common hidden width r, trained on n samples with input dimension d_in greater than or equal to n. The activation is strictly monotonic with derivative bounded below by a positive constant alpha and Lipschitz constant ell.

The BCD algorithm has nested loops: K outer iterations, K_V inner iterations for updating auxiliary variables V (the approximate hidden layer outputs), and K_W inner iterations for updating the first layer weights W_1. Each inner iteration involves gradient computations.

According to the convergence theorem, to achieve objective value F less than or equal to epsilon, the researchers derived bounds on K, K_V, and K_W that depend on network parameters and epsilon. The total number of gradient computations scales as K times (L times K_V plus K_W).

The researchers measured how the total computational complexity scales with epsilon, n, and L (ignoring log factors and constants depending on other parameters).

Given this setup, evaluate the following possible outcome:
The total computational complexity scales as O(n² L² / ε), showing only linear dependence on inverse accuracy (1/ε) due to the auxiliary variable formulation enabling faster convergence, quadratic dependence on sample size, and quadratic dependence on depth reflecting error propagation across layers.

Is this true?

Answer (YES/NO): NO